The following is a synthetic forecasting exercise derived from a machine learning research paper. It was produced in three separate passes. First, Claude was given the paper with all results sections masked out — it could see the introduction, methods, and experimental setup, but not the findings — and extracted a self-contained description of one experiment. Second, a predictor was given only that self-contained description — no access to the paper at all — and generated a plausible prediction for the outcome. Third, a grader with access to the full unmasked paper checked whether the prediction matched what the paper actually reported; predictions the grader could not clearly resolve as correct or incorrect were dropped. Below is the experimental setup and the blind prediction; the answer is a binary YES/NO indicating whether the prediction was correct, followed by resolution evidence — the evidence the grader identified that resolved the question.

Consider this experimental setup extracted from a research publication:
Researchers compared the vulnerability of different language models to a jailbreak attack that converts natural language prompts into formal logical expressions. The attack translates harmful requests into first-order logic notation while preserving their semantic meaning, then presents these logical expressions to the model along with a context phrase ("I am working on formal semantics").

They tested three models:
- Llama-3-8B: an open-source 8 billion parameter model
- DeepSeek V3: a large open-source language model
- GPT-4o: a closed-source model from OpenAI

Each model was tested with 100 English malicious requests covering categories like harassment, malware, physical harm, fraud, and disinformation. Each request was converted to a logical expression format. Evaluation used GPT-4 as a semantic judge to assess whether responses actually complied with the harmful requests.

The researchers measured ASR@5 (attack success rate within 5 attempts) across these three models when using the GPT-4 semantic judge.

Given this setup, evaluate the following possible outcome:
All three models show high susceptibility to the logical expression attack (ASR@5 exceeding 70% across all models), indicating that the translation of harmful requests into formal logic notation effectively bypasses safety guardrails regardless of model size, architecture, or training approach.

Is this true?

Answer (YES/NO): NO